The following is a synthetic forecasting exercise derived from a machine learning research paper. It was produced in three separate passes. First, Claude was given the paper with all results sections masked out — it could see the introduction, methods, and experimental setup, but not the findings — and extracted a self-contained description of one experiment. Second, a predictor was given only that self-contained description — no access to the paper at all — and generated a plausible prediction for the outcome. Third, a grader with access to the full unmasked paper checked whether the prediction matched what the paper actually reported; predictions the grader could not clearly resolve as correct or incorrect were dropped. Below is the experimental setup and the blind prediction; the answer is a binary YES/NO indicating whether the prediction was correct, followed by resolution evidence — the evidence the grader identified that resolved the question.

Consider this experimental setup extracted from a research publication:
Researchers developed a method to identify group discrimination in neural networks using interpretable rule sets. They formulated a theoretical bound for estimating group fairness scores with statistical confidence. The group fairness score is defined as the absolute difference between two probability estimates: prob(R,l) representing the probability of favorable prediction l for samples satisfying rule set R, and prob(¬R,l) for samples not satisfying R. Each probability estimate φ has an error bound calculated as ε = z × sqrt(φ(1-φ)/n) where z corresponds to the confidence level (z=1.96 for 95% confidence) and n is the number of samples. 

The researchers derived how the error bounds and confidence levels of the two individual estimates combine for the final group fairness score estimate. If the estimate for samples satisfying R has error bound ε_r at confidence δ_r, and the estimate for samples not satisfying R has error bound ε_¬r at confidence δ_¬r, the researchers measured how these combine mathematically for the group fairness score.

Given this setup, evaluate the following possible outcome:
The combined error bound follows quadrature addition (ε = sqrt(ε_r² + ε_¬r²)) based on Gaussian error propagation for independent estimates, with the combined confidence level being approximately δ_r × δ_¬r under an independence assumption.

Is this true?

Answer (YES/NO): NO